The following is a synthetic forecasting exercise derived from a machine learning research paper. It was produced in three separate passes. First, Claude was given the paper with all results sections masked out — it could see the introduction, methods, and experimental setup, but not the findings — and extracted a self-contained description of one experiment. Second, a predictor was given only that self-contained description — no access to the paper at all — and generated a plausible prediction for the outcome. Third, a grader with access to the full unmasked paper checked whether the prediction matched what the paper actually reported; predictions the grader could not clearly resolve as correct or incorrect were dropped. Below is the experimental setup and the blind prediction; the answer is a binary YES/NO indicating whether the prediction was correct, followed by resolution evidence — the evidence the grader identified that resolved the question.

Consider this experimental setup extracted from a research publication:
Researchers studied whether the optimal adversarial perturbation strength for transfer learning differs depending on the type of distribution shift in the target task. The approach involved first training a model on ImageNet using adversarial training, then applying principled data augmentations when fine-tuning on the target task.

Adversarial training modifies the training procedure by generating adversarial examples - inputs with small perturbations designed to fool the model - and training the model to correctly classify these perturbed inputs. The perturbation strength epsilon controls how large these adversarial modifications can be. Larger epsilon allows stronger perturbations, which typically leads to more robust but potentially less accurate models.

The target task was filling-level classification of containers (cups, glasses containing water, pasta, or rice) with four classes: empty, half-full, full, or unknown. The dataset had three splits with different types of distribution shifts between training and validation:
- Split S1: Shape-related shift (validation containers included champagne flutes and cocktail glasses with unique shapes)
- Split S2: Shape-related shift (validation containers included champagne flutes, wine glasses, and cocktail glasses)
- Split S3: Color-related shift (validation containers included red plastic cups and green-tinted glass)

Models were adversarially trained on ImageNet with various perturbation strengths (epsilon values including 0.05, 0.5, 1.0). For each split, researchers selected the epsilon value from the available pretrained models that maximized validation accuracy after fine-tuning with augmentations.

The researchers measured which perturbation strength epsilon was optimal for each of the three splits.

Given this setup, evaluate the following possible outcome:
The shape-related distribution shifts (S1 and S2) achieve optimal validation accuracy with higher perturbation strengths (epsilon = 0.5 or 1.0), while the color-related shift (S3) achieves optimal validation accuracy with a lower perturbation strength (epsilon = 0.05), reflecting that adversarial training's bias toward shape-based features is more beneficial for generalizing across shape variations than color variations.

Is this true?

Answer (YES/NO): NO